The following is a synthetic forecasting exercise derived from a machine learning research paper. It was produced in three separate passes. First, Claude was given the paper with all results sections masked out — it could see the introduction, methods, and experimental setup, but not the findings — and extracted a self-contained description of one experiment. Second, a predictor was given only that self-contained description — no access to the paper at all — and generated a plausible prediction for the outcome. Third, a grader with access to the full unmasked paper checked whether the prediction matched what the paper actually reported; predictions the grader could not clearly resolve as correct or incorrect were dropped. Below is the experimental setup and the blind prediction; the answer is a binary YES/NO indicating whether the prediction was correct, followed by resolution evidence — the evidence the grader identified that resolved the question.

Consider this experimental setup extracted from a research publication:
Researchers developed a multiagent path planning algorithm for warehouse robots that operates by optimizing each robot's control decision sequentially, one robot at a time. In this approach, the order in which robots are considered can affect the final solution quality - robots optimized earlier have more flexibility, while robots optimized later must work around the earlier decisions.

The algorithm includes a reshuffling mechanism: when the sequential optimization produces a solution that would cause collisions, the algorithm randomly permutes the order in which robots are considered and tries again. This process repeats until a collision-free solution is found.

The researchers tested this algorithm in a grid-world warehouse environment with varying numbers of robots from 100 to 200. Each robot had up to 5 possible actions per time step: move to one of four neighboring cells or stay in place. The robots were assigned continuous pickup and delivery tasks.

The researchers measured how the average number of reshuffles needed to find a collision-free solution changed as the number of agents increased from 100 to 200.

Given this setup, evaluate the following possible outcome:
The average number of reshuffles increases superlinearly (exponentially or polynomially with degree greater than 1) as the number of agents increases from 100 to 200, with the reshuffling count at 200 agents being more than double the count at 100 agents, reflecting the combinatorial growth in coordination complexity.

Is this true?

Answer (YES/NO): NO